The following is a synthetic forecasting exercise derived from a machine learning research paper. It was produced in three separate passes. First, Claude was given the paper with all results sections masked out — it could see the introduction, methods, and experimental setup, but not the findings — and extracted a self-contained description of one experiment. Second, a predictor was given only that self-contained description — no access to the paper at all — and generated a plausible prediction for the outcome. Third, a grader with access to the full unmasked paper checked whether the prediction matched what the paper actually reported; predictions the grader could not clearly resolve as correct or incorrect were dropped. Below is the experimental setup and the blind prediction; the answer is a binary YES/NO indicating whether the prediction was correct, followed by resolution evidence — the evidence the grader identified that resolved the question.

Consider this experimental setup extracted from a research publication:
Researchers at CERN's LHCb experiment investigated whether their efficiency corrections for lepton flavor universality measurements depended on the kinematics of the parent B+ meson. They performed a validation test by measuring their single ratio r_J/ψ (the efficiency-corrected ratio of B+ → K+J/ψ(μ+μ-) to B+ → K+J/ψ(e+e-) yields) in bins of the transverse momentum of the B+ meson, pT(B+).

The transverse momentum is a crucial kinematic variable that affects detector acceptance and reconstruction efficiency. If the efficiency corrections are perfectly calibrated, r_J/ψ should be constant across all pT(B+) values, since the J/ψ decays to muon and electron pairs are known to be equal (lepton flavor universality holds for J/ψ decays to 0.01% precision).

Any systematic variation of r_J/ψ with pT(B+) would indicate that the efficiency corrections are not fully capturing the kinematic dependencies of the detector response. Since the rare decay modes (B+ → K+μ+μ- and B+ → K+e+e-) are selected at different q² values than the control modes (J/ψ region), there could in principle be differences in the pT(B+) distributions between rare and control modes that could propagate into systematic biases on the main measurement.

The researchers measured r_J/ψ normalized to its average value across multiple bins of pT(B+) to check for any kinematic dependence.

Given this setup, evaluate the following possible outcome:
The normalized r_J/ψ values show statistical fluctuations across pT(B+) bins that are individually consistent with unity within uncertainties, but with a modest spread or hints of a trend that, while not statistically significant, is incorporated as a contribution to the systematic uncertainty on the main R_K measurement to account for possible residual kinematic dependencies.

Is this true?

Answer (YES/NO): NO